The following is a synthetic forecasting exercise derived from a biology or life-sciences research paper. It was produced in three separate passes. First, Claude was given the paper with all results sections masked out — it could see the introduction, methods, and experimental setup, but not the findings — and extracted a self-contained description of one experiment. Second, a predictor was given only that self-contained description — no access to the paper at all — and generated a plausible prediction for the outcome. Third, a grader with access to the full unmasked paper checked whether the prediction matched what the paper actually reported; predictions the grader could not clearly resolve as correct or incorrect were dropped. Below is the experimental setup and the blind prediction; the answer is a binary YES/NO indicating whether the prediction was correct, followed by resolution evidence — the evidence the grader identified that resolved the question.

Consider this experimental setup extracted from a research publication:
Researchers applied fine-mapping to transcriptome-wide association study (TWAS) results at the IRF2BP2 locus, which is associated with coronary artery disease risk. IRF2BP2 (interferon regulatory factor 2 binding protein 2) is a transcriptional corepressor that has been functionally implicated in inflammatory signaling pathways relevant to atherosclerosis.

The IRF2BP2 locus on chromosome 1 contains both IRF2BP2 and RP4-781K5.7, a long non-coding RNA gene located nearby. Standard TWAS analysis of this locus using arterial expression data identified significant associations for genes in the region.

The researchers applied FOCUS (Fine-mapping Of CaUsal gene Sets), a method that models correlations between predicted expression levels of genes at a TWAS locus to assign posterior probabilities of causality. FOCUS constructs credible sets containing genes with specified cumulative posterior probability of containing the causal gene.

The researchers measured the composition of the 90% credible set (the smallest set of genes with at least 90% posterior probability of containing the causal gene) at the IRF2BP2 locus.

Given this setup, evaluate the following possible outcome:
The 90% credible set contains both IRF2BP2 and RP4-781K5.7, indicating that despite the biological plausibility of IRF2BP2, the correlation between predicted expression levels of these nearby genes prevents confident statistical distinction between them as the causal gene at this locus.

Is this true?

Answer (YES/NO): YES